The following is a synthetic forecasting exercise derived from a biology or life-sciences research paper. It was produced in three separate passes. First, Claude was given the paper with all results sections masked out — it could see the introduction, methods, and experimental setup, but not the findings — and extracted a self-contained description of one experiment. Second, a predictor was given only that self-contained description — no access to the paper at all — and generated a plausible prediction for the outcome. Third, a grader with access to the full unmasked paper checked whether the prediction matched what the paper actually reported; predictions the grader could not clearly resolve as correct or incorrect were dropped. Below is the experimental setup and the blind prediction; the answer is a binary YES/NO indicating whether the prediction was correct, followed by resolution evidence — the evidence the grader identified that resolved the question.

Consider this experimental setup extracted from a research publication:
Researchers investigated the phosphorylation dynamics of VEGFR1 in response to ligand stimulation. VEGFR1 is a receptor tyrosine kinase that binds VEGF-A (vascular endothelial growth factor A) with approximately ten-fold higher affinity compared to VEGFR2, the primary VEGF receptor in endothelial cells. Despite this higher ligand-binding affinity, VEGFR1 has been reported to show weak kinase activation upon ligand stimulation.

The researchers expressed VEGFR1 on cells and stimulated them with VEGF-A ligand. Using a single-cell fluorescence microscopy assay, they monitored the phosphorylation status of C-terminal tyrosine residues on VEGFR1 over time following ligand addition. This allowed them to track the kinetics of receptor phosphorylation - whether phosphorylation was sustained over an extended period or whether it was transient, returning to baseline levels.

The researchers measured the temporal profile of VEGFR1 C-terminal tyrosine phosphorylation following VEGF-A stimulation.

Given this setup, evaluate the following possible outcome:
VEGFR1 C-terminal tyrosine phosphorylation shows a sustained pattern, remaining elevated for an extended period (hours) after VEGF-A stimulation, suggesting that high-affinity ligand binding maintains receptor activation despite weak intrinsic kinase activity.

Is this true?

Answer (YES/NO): NO